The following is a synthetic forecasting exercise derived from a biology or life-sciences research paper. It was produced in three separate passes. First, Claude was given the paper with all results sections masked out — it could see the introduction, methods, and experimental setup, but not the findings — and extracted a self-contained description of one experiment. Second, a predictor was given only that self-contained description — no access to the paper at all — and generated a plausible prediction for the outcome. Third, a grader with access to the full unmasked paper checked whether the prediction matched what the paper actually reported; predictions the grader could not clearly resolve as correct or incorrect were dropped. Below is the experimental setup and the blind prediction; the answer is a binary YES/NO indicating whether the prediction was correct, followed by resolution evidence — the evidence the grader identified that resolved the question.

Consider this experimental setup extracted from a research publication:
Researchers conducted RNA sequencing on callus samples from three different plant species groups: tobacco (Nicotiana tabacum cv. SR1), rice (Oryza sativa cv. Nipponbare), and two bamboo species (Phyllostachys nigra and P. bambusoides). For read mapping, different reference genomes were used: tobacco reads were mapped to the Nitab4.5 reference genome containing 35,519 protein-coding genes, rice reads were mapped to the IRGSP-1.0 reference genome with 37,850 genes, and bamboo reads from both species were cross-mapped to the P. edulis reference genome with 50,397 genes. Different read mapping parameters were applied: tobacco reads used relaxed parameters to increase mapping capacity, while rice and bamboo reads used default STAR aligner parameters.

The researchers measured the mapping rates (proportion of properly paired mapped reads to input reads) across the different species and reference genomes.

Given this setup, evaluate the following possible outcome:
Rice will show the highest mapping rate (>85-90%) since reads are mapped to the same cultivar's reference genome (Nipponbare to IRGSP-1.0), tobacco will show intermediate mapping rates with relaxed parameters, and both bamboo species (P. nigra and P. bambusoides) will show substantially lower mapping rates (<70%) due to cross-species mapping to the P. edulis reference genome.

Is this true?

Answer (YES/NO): NO